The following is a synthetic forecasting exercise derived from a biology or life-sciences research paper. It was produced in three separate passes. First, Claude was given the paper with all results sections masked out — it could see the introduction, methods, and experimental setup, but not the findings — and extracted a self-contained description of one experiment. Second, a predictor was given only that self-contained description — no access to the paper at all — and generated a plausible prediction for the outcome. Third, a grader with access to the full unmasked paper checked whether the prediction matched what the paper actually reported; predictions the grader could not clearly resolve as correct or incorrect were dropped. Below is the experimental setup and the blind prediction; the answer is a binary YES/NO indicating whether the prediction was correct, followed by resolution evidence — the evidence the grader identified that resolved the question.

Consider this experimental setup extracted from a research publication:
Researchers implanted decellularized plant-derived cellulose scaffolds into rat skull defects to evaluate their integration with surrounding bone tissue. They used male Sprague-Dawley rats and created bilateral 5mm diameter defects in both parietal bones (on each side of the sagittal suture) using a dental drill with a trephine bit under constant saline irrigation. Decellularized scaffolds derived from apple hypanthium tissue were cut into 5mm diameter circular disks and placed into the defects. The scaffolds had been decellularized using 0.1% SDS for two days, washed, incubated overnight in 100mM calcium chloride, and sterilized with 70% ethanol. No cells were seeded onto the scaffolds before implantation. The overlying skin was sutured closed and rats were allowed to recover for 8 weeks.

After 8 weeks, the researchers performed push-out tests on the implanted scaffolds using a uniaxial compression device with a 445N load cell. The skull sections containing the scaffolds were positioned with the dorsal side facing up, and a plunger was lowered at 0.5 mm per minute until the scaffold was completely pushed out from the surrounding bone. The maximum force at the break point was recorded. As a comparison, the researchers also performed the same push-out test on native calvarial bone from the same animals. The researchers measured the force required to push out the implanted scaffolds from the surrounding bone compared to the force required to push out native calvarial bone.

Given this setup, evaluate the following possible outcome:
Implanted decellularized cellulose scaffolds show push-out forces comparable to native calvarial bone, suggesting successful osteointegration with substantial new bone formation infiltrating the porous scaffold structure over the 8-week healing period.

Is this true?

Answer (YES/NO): NO